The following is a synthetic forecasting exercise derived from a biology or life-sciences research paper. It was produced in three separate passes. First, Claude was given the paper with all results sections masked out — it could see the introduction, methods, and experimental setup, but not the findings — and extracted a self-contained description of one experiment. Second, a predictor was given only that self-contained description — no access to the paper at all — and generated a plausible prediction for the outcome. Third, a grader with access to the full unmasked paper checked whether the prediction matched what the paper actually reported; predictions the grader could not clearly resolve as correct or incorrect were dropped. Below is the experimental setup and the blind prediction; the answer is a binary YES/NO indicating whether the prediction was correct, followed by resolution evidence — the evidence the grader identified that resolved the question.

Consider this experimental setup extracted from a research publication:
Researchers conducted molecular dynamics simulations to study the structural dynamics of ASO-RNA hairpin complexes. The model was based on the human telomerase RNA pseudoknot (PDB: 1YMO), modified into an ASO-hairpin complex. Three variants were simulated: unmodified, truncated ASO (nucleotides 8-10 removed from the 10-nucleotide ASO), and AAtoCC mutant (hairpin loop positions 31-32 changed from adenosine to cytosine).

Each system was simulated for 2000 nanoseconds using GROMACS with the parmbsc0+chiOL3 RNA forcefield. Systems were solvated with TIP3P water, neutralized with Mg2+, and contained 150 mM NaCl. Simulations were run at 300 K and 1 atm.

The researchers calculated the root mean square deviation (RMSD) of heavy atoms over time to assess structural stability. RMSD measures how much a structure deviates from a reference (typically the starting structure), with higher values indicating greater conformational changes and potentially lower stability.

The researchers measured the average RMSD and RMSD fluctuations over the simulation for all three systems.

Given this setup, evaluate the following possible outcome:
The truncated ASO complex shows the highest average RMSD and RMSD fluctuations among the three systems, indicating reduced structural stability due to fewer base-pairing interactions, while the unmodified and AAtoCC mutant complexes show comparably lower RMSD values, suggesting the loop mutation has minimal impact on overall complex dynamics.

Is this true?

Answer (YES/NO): NO